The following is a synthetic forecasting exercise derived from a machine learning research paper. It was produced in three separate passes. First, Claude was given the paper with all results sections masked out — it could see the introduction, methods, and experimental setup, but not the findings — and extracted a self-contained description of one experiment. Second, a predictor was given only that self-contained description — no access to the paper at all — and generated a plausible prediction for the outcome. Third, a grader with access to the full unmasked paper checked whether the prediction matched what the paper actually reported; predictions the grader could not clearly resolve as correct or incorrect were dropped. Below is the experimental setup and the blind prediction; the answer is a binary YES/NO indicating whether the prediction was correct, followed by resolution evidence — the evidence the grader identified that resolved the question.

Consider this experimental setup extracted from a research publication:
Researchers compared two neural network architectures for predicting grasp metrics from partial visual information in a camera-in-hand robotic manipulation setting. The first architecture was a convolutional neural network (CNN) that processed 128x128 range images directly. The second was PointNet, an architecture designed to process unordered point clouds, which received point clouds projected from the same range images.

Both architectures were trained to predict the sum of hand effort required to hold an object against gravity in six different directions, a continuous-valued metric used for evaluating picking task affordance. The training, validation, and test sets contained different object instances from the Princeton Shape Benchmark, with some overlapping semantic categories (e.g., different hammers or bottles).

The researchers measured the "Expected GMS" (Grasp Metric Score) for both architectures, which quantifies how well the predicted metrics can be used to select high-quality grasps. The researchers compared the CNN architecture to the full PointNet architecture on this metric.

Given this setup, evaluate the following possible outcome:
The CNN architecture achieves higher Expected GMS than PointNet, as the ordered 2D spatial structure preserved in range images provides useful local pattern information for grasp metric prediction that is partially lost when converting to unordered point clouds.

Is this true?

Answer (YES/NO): YES